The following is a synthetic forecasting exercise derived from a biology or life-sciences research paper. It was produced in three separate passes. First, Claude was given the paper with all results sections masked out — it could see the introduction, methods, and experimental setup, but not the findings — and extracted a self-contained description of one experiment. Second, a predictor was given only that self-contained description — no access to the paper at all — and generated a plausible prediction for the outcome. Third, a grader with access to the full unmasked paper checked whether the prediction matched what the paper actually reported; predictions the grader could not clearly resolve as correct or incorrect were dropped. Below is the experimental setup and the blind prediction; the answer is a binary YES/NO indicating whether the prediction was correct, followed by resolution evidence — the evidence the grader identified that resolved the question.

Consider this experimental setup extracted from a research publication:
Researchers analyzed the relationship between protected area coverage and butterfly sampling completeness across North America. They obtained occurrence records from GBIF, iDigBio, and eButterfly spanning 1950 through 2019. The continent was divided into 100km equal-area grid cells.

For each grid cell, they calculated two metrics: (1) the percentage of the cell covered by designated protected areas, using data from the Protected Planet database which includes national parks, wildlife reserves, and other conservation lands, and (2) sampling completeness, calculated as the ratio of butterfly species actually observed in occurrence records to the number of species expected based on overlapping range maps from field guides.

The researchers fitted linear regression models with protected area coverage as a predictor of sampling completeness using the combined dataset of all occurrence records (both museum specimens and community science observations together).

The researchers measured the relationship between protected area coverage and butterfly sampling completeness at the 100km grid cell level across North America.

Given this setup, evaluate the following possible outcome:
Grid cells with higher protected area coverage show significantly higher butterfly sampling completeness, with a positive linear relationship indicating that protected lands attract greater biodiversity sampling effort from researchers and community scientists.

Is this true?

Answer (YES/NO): NO